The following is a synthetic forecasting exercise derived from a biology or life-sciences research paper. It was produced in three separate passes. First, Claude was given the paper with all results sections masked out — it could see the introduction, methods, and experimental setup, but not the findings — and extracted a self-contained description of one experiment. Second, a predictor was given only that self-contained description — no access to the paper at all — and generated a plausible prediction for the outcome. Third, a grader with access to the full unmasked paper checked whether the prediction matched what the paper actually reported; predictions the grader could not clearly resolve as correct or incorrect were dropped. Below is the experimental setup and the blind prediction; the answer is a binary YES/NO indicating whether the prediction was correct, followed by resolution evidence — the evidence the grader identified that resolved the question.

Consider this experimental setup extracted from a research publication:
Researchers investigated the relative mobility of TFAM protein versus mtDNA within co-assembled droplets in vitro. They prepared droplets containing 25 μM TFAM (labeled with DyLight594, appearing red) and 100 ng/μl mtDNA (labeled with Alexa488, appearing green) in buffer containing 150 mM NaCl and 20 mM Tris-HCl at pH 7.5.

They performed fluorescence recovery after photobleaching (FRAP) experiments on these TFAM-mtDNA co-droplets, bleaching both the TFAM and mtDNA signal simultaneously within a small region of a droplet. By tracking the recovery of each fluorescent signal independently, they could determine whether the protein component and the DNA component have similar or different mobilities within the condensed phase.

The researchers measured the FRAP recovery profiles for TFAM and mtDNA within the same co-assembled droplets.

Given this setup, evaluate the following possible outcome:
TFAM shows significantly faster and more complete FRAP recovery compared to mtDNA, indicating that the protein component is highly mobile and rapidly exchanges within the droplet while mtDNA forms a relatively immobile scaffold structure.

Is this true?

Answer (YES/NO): YES